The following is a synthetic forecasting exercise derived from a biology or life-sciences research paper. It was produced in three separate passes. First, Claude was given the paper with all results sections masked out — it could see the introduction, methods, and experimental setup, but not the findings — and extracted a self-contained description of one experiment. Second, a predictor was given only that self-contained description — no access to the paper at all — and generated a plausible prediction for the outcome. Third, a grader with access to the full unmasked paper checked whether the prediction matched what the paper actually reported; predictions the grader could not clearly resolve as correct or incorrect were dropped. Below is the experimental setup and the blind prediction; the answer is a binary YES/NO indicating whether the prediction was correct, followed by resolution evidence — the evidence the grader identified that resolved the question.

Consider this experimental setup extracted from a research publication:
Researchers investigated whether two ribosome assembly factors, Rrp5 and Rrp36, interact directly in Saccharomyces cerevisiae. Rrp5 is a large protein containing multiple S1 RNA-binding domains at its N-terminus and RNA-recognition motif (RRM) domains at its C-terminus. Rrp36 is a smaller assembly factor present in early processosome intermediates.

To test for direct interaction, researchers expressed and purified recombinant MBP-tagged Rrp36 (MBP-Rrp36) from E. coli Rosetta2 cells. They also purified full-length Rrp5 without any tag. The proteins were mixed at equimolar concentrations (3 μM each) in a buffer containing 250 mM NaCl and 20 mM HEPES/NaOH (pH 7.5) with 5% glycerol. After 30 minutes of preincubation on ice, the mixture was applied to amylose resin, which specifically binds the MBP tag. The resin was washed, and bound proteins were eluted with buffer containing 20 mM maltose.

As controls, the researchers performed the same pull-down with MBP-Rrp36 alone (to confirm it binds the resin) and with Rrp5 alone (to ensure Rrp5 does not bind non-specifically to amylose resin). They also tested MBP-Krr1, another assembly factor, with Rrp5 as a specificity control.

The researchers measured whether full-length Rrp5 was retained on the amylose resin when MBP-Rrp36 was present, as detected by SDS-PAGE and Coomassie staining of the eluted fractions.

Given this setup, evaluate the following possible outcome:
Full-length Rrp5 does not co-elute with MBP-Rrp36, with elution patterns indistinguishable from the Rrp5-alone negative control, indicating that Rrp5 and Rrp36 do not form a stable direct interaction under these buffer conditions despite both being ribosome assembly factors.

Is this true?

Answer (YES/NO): NO